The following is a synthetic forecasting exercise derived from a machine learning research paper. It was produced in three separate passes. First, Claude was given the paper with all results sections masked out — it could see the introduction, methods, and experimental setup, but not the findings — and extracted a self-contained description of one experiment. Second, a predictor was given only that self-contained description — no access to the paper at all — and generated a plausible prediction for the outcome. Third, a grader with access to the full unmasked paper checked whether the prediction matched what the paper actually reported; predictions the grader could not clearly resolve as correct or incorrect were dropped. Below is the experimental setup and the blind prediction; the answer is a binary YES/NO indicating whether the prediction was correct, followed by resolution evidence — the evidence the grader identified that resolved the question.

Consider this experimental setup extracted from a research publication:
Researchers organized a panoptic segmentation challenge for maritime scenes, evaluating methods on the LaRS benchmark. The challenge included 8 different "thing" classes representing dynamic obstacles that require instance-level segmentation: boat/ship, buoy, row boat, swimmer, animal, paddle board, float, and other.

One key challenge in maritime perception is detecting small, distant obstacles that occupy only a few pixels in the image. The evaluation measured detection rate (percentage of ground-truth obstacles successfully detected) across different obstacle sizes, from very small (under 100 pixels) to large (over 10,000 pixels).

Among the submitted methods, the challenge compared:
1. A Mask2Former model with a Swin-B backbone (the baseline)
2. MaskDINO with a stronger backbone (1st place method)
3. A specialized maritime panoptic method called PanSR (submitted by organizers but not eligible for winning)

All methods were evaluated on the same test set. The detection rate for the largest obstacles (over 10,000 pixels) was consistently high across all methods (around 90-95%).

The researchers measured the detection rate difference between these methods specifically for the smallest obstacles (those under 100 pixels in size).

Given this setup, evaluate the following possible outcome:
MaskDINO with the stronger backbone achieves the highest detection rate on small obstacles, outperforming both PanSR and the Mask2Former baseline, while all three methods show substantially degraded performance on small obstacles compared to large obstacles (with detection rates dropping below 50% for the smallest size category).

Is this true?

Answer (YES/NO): NO